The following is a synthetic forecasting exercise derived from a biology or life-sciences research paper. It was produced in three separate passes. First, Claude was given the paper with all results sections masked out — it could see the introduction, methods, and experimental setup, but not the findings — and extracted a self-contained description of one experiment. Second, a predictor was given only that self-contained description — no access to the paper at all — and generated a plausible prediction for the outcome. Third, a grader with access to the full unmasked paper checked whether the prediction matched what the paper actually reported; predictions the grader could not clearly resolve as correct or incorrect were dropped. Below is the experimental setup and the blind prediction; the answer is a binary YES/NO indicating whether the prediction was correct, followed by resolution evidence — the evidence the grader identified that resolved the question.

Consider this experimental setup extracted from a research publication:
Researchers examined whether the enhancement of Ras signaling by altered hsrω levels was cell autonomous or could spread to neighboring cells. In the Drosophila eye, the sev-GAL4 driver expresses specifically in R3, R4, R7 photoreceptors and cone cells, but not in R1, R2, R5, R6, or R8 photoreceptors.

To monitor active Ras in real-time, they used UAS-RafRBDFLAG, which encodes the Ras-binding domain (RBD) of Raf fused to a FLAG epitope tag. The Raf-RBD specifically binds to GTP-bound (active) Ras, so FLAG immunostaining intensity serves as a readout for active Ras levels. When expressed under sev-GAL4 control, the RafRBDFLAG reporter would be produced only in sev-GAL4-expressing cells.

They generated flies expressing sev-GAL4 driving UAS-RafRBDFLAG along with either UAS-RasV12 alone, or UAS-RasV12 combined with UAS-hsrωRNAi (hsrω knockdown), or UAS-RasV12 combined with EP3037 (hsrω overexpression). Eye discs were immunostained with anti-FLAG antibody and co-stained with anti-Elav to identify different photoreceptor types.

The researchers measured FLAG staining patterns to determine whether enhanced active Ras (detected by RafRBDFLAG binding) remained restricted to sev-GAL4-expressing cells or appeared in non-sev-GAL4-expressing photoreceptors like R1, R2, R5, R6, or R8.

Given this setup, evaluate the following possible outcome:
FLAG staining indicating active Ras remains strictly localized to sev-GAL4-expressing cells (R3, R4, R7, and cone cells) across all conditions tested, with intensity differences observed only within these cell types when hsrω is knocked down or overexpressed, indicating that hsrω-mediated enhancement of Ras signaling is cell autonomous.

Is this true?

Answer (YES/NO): NO